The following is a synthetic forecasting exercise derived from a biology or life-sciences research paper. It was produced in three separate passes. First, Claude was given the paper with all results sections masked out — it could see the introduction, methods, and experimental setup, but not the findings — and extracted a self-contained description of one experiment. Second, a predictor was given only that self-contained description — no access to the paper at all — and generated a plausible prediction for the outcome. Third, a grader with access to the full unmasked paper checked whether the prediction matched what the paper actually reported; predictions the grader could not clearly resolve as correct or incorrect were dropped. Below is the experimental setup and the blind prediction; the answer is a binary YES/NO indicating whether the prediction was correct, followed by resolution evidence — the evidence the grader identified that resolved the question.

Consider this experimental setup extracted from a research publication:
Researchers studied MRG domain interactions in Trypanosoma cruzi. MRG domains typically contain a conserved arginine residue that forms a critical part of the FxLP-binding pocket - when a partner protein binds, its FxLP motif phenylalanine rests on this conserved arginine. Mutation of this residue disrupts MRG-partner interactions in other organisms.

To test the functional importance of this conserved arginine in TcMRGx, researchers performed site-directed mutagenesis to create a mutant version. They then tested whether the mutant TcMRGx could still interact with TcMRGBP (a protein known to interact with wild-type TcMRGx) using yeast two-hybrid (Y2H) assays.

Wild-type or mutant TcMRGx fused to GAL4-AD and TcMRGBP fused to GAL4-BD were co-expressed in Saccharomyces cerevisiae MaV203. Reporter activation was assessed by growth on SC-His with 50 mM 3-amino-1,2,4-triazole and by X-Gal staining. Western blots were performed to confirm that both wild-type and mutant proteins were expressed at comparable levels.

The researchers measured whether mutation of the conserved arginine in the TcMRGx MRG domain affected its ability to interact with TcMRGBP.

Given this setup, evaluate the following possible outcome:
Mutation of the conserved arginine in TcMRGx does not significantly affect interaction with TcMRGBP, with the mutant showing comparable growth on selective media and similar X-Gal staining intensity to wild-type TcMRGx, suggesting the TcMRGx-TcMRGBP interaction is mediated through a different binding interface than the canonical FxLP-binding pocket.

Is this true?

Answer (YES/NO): YES